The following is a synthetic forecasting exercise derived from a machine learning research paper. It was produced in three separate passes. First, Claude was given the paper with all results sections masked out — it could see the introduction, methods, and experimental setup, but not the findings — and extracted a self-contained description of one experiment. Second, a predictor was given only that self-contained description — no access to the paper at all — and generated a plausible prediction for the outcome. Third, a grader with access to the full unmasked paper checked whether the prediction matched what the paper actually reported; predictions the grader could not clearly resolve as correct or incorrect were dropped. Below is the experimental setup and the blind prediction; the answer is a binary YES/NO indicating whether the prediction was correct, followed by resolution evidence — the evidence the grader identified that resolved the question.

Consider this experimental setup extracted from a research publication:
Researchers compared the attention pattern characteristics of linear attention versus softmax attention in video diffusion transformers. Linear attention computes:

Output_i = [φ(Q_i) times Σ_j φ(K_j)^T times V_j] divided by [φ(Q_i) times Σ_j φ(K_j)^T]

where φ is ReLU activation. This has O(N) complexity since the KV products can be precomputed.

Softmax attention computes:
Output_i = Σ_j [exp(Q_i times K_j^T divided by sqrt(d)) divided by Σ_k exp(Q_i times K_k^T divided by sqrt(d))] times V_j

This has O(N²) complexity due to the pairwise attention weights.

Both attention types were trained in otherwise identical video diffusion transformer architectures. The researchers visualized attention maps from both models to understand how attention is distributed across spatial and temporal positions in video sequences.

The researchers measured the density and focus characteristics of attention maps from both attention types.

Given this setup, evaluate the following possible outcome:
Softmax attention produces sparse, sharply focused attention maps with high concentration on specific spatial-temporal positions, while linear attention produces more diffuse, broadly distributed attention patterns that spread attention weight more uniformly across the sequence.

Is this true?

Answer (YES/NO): YES